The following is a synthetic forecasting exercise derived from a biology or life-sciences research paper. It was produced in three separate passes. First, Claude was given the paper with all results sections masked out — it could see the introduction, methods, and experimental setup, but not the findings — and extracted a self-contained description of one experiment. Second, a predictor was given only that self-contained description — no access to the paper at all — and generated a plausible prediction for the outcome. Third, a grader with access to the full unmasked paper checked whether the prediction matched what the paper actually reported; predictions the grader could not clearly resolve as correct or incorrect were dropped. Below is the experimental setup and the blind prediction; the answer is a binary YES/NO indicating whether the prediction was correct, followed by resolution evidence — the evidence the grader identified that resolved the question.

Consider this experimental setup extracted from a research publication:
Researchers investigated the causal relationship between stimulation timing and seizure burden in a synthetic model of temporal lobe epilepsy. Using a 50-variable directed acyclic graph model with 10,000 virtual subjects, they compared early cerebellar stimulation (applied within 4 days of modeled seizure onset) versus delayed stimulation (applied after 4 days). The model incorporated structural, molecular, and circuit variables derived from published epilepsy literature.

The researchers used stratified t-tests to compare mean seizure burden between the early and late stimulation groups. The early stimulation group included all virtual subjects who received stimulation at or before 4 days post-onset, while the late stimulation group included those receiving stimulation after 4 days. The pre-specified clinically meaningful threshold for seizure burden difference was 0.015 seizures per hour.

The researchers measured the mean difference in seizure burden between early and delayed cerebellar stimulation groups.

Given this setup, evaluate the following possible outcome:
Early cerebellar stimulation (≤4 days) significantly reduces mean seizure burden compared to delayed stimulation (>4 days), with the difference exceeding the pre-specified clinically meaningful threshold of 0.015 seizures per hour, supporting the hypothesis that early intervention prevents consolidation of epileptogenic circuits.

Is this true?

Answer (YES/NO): YES